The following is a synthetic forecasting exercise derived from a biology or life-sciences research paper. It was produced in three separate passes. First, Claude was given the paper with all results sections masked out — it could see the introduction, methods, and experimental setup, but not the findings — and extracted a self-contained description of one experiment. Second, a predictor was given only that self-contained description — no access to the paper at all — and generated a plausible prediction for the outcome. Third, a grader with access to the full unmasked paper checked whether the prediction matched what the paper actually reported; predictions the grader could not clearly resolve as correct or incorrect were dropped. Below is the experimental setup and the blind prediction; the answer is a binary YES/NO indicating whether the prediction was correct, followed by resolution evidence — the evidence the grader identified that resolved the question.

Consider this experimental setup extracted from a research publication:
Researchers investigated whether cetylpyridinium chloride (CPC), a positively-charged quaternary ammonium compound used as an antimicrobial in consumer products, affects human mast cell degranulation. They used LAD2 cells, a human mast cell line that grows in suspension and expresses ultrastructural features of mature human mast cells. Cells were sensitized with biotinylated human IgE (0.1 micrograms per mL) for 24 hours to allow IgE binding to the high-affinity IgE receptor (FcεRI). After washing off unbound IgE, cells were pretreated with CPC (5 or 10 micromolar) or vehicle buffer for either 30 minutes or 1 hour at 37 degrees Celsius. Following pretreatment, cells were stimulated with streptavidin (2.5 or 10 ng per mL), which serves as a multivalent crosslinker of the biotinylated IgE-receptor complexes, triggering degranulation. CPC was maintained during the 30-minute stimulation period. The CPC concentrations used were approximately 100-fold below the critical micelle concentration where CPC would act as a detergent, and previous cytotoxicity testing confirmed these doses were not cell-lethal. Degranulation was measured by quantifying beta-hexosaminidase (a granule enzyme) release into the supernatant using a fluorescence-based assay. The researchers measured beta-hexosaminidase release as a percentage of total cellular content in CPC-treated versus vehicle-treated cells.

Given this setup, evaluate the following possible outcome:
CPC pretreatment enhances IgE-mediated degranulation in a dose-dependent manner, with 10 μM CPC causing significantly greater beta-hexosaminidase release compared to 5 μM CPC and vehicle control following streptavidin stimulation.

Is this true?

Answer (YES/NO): NO